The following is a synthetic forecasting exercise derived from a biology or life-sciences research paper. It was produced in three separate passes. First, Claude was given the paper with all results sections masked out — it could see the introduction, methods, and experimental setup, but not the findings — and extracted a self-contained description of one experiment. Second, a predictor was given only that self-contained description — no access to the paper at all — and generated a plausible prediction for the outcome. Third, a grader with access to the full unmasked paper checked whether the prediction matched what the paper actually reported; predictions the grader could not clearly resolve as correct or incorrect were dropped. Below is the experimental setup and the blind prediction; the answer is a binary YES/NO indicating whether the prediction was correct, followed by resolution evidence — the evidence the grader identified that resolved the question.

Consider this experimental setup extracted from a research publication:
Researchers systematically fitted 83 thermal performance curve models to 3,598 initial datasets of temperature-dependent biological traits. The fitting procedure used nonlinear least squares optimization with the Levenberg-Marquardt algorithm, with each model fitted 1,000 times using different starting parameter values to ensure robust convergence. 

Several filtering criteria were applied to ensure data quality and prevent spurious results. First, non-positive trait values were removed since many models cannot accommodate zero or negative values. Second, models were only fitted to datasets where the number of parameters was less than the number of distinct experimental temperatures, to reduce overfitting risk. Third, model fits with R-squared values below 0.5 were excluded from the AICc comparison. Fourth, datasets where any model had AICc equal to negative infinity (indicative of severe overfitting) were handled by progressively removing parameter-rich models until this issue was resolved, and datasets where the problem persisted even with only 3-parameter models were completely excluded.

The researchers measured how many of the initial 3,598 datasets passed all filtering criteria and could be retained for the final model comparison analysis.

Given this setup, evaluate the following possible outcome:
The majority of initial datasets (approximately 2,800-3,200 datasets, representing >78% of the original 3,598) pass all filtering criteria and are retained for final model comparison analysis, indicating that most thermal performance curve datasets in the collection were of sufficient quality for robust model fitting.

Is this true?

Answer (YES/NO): NO